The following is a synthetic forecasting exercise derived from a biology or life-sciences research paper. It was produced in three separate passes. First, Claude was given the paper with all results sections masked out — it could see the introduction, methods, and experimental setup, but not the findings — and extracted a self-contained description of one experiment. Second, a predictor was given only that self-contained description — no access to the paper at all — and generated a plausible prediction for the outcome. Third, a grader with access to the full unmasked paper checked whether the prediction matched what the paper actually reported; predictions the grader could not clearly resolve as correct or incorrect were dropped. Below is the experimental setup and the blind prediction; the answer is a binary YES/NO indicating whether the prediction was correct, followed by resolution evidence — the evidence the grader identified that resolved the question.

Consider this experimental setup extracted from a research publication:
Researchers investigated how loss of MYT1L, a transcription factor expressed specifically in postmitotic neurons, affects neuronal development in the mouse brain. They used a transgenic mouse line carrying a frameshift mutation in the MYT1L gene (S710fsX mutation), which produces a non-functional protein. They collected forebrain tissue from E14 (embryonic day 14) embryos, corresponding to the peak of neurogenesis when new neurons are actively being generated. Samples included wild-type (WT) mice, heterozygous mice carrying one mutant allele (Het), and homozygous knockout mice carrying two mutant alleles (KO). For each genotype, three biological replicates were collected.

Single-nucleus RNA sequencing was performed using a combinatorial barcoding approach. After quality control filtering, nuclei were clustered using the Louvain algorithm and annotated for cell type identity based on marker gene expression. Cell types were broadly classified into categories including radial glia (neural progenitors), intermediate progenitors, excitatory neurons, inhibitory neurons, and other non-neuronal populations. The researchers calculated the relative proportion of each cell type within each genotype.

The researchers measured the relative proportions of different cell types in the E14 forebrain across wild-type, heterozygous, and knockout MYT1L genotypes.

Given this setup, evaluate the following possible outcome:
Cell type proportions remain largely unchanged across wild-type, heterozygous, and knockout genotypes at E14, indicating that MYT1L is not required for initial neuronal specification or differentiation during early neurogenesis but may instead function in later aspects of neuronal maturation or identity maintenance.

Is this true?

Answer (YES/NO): NO